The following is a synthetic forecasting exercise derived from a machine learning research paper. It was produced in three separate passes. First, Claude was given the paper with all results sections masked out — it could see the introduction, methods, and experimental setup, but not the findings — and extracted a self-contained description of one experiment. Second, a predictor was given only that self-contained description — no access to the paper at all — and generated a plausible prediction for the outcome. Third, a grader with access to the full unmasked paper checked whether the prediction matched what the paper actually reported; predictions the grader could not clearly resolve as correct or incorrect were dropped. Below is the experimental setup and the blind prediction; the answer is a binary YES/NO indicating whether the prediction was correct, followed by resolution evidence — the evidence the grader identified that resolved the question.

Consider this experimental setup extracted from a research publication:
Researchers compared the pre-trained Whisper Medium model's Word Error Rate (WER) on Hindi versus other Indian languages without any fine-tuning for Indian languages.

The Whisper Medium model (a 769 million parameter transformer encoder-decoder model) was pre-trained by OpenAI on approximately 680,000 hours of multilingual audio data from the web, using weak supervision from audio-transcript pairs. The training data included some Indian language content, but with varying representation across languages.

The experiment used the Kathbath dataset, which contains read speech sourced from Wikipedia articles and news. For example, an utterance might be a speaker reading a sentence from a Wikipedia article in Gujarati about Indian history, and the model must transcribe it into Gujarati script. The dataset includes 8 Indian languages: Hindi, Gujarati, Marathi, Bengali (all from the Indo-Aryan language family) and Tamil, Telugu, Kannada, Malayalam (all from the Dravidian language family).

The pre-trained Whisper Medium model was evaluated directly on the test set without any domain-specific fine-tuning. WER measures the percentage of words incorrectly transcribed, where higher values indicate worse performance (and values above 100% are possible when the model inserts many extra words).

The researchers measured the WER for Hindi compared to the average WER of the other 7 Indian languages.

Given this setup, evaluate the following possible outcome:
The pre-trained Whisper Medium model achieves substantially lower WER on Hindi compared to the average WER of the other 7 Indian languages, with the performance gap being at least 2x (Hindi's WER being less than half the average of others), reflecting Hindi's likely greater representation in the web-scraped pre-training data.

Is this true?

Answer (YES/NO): YES